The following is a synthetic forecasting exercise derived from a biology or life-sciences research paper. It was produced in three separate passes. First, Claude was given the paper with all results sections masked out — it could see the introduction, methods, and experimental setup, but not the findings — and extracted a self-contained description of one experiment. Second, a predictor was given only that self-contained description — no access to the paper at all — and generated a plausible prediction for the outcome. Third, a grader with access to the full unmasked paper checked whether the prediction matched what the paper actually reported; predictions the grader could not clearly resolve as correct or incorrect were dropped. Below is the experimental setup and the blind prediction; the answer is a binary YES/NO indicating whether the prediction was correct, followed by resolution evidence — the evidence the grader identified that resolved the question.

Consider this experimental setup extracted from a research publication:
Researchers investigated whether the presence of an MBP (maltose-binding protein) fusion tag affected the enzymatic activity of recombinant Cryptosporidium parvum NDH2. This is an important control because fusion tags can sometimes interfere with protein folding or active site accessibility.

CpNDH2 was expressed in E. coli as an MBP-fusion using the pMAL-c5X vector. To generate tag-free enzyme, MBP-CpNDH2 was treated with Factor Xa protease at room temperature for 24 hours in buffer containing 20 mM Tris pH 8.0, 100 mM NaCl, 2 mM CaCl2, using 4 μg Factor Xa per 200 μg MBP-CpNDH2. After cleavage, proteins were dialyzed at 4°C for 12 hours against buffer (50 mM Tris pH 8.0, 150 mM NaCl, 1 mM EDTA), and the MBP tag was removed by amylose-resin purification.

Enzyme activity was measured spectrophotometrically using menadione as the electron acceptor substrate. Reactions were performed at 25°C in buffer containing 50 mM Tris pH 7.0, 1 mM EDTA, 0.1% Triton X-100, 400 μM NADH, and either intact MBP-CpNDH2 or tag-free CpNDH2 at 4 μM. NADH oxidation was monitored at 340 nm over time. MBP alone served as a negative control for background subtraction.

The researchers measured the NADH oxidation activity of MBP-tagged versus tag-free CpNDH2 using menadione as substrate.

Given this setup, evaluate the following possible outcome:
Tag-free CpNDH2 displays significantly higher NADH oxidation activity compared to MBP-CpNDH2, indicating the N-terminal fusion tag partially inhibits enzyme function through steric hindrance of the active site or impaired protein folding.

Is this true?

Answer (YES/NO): NO